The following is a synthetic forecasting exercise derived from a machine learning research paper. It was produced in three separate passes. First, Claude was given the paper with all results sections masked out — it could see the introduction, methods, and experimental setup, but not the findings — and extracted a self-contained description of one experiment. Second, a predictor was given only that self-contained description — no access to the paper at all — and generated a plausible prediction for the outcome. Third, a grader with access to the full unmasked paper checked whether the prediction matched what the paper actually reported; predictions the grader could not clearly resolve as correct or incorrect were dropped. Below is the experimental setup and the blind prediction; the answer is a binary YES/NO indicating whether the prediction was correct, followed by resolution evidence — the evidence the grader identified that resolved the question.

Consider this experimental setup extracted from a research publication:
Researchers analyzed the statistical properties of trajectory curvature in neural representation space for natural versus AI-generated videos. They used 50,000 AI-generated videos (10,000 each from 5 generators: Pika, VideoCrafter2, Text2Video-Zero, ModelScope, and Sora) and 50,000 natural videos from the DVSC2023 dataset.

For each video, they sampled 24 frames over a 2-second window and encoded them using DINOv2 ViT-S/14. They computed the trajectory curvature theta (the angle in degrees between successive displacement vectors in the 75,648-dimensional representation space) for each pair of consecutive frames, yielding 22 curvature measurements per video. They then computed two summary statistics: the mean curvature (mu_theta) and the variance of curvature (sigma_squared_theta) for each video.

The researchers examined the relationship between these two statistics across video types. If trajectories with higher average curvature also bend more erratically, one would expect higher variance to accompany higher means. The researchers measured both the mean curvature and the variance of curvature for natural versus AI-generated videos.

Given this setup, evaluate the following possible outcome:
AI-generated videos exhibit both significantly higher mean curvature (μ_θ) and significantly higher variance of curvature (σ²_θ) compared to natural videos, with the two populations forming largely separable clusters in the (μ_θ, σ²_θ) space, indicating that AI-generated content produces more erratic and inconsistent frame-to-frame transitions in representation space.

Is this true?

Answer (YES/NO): NO